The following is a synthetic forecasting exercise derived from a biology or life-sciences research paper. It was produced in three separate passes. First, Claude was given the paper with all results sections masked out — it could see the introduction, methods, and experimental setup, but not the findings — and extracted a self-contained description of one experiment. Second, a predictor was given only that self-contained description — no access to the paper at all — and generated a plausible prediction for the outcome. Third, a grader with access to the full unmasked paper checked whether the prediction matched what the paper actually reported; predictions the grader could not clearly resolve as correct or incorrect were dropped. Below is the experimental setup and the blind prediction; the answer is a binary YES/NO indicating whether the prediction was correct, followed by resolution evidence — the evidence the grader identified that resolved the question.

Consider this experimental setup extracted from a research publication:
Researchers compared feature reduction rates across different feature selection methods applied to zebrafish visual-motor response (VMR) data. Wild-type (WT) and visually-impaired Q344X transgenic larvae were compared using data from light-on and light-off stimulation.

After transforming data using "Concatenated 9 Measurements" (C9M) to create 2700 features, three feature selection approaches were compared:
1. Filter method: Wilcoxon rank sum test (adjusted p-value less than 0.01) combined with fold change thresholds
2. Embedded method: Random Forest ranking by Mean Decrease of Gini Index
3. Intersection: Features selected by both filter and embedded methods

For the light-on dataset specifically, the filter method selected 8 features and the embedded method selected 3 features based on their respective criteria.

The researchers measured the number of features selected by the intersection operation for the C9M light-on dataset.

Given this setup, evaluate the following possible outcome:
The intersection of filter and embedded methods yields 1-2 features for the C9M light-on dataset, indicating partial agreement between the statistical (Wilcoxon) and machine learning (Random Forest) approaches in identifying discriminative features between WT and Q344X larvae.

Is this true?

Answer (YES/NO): NO